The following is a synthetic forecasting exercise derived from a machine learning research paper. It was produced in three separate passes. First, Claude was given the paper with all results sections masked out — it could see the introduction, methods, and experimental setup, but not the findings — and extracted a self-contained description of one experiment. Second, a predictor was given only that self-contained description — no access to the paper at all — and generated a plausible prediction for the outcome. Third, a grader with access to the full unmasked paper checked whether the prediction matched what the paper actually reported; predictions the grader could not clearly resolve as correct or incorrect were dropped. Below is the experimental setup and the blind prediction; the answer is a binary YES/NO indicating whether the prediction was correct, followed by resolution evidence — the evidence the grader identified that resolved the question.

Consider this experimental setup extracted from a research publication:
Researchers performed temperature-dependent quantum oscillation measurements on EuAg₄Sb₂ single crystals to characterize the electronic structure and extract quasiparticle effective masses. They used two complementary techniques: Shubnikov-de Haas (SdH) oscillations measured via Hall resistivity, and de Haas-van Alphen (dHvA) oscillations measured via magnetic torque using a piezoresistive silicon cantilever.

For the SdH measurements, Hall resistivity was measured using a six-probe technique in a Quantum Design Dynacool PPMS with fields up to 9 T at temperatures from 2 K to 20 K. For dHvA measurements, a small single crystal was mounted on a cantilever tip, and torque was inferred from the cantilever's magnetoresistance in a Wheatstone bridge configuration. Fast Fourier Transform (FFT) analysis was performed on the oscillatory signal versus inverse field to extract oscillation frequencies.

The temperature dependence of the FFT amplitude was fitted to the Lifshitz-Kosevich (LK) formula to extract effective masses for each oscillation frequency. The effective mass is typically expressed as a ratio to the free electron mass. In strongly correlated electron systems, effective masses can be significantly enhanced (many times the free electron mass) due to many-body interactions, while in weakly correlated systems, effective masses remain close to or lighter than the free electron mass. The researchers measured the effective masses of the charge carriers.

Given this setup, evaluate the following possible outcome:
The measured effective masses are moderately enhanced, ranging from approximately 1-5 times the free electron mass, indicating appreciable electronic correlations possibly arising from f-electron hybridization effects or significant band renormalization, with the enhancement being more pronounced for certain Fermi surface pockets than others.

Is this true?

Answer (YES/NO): NO